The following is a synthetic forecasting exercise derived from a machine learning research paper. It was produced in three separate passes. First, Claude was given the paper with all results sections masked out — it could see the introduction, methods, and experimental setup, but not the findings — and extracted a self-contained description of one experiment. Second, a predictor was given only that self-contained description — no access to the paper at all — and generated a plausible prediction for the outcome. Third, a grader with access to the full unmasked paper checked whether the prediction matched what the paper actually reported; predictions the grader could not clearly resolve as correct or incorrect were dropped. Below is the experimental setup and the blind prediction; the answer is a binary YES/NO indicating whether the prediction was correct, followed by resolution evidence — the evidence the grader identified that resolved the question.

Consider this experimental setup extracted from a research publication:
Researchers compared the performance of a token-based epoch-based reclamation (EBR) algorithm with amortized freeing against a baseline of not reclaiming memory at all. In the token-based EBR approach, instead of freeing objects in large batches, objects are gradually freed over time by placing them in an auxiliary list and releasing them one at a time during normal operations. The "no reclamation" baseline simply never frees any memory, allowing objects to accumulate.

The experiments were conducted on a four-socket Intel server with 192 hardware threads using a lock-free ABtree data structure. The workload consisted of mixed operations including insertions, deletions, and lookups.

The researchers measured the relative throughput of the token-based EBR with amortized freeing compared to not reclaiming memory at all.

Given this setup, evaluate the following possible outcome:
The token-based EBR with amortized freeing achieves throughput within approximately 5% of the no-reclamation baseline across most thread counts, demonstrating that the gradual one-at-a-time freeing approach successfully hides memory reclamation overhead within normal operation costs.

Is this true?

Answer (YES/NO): NO